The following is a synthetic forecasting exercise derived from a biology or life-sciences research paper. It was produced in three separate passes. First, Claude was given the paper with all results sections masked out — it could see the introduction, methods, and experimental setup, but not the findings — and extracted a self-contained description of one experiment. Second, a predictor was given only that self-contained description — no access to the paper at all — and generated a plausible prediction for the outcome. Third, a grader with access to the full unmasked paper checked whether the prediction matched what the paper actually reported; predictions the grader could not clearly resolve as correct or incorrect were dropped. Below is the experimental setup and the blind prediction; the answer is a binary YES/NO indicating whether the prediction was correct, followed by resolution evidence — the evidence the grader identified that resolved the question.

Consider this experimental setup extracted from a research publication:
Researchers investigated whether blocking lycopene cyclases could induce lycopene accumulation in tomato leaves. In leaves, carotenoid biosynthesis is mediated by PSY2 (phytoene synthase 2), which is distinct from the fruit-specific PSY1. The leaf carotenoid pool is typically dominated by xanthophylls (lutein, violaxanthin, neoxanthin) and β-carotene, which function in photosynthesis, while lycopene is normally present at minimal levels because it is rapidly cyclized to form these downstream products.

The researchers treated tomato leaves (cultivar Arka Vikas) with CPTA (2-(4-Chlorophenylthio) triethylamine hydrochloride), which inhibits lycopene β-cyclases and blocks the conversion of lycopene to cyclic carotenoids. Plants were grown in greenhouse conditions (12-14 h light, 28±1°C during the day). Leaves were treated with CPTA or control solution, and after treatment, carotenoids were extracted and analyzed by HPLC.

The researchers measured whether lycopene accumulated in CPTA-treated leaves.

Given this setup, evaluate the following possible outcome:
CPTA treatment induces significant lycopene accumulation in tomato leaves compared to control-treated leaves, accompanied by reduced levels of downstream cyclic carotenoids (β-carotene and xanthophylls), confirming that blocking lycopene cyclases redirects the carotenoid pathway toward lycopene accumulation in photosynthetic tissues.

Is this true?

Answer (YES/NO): NO